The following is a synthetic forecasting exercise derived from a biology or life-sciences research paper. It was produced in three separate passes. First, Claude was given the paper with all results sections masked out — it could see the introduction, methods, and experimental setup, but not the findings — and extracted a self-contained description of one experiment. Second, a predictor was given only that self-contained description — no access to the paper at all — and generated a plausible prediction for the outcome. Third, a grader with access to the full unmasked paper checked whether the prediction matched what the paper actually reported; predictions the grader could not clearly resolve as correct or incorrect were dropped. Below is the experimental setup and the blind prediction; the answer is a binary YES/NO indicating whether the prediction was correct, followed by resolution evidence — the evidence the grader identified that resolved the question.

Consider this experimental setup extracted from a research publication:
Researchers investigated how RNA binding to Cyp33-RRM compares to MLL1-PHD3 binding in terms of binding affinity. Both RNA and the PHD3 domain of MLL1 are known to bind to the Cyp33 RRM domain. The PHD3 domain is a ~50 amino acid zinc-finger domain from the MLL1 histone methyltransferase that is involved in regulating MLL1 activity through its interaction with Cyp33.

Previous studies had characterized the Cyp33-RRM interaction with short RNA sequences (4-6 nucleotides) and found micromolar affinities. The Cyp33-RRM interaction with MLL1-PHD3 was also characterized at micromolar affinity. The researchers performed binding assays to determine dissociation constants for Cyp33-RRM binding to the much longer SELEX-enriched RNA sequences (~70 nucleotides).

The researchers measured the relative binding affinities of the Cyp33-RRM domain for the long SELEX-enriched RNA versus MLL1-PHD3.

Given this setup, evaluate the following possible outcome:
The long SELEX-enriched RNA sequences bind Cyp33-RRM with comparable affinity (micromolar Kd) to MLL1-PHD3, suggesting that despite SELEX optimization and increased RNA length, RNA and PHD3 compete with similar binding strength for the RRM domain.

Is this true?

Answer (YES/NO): NO